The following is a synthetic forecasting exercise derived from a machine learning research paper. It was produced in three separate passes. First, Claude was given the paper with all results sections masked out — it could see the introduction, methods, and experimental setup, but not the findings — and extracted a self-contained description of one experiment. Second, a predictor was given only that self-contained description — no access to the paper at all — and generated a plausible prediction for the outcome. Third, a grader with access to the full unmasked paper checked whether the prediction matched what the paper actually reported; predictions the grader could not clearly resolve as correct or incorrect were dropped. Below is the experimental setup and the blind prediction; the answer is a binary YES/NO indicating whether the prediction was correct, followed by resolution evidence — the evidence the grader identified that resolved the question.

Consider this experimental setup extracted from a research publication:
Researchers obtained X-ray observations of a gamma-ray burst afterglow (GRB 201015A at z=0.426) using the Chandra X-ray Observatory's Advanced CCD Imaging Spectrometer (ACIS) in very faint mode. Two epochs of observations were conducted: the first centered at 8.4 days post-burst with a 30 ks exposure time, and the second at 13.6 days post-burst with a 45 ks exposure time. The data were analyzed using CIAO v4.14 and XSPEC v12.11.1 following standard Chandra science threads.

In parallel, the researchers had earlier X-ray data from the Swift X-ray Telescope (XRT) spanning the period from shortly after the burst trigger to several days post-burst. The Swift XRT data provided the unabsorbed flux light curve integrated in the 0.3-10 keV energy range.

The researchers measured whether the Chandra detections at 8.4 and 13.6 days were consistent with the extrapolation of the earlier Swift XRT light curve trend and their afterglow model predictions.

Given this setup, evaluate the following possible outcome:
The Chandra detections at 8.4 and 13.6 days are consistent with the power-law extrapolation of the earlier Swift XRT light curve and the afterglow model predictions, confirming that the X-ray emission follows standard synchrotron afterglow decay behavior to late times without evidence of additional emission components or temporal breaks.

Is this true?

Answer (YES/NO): NO